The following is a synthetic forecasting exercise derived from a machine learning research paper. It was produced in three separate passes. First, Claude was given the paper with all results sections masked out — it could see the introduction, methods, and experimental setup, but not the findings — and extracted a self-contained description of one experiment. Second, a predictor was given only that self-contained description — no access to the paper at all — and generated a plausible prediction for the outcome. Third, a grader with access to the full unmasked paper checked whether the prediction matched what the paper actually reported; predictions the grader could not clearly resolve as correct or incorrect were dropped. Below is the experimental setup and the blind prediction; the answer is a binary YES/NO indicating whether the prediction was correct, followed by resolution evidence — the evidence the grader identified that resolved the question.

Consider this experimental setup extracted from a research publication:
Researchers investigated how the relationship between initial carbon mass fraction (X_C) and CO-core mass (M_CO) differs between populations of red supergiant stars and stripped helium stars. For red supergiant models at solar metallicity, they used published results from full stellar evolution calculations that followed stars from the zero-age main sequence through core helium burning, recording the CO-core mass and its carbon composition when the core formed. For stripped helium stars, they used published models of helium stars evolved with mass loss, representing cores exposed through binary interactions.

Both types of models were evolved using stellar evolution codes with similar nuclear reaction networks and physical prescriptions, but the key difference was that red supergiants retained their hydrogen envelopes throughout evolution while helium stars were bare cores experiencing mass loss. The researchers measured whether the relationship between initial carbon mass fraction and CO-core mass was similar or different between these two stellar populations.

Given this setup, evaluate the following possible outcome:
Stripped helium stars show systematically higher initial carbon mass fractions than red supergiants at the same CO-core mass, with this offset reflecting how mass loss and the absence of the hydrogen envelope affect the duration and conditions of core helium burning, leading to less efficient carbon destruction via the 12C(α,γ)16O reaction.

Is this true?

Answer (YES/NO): YES